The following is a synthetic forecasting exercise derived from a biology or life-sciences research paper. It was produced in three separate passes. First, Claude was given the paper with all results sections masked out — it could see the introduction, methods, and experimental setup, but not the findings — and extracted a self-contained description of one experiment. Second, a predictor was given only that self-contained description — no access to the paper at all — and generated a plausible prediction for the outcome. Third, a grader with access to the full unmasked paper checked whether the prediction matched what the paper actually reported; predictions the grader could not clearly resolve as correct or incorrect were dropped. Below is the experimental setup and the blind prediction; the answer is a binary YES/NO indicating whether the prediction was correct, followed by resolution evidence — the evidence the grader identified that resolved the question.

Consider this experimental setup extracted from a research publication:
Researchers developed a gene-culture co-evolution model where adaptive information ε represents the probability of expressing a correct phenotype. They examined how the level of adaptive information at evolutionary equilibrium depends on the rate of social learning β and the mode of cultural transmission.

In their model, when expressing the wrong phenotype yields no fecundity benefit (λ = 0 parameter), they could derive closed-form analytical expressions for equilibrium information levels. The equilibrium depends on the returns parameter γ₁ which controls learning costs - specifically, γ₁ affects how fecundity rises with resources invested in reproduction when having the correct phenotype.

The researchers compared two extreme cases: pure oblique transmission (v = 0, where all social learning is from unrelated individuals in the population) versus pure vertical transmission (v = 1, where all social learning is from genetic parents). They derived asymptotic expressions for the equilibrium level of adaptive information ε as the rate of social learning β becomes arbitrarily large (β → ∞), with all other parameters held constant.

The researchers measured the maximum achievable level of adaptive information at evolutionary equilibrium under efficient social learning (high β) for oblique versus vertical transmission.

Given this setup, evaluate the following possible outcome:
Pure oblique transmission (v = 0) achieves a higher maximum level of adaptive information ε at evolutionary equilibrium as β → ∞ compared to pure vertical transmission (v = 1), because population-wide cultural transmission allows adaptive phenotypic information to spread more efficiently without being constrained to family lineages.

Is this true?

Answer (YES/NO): NO